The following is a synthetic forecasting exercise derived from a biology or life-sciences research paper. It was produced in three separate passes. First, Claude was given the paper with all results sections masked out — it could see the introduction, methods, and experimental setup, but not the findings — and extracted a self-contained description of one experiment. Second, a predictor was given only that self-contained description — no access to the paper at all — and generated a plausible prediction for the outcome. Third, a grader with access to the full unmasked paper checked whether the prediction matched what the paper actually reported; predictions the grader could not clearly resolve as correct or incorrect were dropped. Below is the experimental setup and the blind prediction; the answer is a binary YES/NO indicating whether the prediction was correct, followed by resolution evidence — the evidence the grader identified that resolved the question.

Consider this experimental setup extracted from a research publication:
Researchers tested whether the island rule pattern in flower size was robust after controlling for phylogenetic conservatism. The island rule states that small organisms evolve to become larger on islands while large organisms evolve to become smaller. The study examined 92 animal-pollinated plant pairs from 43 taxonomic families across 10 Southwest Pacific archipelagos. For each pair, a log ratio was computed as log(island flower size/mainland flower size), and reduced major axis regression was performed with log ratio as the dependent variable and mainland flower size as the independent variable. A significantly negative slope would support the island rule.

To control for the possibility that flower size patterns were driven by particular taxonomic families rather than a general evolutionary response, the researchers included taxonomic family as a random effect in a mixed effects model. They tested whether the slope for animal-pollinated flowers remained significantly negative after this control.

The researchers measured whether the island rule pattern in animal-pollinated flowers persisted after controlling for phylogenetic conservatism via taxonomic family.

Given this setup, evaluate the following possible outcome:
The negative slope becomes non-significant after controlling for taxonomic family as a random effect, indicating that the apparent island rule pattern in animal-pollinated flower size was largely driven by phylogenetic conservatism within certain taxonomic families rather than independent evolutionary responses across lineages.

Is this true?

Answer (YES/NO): NO